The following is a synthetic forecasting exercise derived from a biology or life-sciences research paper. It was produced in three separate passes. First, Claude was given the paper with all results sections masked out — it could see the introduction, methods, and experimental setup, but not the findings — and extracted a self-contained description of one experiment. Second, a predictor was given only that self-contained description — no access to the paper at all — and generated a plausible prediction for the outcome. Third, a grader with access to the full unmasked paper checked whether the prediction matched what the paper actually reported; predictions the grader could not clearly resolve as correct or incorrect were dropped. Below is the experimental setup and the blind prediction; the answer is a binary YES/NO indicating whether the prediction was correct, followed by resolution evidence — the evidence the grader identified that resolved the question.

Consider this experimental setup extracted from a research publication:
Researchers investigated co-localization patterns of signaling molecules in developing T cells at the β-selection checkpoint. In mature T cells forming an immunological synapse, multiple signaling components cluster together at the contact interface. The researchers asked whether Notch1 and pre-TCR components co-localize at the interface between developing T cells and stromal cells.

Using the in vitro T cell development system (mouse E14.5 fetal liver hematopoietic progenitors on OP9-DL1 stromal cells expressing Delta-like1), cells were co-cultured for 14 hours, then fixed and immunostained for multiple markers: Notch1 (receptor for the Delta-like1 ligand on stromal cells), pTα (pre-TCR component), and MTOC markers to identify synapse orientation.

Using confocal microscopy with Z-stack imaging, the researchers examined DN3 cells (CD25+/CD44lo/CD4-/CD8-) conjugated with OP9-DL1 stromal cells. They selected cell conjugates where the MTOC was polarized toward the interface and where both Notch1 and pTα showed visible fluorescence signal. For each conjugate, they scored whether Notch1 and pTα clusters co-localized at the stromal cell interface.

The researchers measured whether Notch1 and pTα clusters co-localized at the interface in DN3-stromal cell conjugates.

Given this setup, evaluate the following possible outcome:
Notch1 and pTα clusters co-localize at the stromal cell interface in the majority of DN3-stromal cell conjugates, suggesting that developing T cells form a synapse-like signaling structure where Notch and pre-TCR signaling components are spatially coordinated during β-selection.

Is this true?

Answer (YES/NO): YES